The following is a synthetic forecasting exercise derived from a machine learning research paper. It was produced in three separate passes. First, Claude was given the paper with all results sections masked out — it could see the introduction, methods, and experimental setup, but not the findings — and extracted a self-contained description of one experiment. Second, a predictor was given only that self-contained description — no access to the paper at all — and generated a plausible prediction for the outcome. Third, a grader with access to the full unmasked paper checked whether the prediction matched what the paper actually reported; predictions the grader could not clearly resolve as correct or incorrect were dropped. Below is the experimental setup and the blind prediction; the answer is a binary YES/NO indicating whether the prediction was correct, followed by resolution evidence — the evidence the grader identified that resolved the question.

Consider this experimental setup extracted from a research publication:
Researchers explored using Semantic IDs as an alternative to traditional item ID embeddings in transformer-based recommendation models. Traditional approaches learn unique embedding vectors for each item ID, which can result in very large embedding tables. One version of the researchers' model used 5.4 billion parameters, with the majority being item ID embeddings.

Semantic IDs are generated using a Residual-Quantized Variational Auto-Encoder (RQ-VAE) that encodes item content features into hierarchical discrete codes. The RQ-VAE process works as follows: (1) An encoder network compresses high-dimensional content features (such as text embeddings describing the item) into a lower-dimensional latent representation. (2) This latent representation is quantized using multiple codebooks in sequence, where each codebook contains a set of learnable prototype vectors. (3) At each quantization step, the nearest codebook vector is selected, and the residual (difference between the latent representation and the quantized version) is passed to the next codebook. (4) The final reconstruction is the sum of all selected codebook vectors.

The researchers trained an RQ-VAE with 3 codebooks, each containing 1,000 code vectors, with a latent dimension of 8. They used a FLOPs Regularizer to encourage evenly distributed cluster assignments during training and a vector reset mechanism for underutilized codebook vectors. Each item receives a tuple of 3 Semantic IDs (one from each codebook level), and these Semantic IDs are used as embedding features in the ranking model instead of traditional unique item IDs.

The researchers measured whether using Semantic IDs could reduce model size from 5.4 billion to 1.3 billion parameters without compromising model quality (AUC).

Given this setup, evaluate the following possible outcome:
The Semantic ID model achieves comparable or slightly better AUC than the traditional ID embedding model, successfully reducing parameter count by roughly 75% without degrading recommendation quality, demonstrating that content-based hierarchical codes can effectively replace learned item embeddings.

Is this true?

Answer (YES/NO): YES